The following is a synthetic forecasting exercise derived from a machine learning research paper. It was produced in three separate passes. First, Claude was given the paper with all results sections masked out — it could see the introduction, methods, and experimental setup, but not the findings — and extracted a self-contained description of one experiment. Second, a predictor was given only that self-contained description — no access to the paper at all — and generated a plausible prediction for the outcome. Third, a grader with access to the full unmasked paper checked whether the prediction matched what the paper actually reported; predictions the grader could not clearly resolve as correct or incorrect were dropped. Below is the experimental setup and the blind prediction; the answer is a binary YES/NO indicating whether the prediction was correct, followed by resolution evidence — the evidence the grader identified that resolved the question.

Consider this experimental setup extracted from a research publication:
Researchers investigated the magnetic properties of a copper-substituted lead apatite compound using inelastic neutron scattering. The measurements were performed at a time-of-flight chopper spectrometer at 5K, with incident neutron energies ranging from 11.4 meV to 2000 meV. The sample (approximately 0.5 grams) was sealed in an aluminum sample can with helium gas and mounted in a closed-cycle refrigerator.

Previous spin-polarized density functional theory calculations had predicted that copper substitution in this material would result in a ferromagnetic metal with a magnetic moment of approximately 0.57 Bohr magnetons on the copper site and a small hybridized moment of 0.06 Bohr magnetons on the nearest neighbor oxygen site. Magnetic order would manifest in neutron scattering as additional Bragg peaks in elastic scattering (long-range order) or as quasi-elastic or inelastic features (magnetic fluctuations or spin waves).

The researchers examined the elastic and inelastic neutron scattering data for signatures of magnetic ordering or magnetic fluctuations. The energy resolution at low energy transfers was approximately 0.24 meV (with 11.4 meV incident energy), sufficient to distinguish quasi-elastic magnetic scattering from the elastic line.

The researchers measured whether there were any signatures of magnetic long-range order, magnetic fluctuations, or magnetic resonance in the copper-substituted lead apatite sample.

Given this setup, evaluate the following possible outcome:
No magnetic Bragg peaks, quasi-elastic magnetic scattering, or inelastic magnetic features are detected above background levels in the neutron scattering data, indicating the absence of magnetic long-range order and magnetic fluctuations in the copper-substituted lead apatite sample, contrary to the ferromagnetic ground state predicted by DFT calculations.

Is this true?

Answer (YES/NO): YES